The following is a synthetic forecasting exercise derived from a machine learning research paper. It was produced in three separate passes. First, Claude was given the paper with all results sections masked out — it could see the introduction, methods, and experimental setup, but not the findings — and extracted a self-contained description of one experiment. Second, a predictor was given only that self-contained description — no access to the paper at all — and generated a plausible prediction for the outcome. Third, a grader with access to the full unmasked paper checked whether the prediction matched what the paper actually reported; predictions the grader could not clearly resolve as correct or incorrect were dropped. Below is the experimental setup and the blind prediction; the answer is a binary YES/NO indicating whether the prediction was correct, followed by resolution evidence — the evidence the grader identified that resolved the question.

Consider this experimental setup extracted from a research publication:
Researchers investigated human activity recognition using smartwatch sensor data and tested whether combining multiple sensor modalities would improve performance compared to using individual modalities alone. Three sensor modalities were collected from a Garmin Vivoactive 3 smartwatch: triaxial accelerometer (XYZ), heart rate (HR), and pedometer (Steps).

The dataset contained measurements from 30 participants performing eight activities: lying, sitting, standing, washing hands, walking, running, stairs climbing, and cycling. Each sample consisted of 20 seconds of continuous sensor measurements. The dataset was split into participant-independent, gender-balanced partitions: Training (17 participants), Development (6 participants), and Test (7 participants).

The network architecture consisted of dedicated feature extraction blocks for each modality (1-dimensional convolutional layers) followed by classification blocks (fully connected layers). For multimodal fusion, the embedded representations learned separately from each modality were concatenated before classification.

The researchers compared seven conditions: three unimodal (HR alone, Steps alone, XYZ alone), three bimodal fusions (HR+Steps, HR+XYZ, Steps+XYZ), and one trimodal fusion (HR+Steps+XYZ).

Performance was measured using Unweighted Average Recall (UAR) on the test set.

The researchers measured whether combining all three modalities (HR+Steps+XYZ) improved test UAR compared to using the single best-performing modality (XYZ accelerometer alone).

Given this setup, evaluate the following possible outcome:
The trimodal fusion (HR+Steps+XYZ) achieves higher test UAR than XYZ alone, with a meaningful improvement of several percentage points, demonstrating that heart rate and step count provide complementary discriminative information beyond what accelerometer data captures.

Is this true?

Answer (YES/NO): YES